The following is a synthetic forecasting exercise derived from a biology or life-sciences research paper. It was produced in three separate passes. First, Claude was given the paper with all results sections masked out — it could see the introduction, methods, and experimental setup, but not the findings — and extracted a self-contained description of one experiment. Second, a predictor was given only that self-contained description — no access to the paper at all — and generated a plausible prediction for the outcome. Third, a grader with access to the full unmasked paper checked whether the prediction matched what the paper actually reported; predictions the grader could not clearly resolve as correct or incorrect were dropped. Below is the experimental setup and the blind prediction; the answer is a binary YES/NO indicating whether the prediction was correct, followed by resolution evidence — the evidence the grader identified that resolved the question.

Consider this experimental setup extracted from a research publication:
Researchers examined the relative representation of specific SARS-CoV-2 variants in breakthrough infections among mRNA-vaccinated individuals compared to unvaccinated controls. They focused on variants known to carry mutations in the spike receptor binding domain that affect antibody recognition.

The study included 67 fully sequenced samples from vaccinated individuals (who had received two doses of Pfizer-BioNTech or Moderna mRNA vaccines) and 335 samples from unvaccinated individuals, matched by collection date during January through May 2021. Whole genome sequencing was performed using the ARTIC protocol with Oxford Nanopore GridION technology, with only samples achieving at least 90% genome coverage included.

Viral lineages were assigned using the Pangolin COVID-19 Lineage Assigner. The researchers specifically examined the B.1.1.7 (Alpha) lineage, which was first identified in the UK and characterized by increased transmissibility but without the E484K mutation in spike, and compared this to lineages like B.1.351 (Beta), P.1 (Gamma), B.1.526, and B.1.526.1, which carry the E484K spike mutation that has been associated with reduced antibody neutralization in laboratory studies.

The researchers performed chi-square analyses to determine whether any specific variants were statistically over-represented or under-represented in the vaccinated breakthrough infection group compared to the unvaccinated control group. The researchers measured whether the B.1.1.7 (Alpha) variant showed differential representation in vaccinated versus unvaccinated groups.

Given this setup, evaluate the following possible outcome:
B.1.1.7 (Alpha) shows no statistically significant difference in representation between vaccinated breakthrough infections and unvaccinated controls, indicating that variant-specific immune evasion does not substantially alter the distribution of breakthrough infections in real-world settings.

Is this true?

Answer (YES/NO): NO